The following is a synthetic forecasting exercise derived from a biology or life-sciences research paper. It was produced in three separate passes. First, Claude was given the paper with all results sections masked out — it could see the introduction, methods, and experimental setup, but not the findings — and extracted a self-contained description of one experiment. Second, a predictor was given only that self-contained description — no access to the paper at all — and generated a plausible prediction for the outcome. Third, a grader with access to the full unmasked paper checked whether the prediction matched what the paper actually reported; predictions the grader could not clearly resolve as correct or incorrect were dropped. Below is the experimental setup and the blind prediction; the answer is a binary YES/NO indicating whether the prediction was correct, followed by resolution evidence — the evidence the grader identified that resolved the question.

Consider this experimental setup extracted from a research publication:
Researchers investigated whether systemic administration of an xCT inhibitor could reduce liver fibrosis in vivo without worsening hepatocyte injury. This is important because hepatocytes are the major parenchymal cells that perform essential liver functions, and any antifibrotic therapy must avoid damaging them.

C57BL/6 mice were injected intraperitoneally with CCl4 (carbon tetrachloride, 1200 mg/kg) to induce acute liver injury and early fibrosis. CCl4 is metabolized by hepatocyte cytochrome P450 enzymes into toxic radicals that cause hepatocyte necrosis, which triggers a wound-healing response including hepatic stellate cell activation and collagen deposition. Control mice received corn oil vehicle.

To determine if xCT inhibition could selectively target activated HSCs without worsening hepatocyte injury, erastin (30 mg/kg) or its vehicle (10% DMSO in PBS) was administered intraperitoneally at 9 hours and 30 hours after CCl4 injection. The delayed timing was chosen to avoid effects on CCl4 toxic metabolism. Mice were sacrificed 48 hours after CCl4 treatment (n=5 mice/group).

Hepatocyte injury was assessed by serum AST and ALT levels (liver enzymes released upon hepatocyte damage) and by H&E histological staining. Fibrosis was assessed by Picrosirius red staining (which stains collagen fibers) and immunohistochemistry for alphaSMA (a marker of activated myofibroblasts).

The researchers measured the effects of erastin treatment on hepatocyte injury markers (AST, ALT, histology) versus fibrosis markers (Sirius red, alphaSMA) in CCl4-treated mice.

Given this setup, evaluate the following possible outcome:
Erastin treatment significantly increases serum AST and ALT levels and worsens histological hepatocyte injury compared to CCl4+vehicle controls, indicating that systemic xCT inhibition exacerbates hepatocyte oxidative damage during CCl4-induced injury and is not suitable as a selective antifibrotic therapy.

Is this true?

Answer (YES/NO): NO